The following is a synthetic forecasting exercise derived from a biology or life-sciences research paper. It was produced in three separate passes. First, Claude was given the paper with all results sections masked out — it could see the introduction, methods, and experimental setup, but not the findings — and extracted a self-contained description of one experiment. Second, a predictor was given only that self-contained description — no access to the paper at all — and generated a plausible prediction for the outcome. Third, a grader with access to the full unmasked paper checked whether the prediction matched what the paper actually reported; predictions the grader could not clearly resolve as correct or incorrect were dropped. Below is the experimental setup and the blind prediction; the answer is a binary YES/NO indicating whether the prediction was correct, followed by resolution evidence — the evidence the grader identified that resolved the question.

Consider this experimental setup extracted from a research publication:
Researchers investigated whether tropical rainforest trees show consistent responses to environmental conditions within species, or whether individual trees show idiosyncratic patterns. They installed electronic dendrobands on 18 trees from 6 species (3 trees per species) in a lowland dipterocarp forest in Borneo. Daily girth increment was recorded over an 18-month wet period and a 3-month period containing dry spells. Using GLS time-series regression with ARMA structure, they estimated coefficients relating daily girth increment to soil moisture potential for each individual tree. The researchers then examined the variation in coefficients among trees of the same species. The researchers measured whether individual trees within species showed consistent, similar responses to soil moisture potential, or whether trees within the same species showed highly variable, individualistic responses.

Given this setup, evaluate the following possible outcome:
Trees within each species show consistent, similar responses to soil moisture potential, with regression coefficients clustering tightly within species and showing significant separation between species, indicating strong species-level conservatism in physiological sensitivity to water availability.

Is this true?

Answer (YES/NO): NO